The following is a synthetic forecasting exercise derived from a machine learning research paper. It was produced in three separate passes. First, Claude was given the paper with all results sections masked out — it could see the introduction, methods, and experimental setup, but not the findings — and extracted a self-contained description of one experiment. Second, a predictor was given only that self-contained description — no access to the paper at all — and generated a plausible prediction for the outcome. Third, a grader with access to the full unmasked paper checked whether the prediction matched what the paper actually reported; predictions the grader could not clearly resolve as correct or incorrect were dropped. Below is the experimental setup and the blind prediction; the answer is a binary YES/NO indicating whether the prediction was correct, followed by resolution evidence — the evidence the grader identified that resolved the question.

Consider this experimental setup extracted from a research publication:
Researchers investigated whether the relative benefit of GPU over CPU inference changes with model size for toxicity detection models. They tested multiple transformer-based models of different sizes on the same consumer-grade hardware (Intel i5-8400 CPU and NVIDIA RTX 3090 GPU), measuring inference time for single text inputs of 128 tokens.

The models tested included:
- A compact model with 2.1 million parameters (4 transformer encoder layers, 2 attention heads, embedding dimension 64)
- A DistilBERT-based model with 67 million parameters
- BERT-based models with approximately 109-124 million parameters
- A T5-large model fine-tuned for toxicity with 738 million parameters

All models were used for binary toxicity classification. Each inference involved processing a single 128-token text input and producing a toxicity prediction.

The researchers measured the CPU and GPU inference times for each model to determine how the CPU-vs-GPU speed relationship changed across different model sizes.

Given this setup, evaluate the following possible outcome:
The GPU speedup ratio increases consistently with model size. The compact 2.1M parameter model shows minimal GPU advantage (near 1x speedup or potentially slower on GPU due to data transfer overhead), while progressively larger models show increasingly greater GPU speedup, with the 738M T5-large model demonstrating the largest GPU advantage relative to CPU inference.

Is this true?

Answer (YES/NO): NO